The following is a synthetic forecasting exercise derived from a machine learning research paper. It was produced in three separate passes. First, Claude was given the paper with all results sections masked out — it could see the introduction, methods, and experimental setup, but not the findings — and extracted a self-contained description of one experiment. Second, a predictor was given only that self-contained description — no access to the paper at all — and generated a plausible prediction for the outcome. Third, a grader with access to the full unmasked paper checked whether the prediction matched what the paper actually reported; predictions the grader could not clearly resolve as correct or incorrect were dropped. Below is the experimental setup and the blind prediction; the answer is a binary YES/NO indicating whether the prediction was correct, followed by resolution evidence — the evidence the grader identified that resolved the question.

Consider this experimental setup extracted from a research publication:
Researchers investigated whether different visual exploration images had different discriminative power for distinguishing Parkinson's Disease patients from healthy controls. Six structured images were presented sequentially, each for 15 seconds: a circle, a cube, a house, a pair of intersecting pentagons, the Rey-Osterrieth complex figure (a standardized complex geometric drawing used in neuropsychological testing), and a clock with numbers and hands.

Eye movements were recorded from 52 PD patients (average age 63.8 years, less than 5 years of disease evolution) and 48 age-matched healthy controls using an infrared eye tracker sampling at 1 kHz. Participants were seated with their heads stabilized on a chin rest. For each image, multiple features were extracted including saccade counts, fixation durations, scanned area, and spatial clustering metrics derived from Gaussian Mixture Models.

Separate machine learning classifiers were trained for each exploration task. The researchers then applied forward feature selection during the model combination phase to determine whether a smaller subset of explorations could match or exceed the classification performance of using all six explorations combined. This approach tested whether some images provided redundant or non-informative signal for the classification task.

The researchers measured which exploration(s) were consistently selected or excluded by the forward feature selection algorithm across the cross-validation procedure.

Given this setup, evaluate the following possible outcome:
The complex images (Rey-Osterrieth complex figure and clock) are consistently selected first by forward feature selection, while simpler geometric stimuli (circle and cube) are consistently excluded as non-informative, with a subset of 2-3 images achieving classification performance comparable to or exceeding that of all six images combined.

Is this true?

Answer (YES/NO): NO